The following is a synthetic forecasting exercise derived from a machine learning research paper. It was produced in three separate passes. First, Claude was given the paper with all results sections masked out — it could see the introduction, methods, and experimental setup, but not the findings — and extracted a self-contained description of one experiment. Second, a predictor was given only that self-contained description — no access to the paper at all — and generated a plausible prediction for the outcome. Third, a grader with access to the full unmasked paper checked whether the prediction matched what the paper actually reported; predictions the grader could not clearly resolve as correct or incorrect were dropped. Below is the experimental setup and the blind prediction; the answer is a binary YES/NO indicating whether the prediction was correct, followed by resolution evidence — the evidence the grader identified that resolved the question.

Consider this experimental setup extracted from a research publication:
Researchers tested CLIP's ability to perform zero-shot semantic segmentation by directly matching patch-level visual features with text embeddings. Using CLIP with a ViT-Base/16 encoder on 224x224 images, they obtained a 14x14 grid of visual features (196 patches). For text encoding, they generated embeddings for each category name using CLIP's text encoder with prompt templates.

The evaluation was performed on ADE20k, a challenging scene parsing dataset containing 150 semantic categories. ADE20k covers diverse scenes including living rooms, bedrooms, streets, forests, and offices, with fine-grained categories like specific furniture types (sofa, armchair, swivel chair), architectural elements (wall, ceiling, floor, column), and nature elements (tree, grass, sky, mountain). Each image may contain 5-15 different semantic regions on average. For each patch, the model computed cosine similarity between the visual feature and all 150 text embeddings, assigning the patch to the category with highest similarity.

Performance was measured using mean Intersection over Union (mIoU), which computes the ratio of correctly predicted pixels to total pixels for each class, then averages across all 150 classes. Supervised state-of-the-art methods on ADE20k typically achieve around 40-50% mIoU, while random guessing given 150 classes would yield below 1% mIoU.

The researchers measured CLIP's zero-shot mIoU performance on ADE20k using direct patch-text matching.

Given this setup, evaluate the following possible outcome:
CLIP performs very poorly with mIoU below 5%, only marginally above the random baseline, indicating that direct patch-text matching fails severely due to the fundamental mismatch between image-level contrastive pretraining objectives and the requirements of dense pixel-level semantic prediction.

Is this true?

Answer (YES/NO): YES